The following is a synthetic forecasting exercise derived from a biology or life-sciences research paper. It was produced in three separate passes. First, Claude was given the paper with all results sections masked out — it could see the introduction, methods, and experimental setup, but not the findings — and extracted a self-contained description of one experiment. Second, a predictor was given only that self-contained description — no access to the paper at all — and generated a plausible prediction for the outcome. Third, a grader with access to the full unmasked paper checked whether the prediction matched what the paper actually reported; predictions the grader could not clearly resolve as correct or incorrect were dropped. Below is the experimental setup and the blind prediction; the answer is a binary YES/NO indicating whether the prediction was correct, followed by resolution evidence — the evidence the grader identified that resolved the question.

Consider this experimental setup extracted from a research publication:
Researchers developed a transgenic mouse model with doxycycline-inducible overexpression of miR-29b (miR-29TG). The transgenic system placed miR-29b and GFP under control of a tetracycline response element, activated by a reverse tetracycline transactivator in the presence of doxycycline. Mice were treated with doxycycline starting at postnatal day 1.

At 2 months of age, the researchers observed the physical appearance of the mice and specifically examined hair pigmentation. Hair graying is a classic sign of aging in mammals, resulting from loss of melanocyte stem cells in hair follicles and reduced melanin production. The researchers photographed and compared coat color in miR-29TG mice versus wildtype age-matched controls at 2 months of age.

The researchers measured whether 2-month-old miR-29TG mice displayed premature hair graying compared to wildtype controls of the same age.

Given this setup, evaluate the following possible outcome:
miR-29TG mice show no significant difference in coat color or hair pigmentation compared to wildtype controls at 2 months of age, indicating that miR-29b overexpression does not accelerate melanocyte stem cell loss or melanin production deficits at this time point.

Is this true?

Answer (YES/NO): NO